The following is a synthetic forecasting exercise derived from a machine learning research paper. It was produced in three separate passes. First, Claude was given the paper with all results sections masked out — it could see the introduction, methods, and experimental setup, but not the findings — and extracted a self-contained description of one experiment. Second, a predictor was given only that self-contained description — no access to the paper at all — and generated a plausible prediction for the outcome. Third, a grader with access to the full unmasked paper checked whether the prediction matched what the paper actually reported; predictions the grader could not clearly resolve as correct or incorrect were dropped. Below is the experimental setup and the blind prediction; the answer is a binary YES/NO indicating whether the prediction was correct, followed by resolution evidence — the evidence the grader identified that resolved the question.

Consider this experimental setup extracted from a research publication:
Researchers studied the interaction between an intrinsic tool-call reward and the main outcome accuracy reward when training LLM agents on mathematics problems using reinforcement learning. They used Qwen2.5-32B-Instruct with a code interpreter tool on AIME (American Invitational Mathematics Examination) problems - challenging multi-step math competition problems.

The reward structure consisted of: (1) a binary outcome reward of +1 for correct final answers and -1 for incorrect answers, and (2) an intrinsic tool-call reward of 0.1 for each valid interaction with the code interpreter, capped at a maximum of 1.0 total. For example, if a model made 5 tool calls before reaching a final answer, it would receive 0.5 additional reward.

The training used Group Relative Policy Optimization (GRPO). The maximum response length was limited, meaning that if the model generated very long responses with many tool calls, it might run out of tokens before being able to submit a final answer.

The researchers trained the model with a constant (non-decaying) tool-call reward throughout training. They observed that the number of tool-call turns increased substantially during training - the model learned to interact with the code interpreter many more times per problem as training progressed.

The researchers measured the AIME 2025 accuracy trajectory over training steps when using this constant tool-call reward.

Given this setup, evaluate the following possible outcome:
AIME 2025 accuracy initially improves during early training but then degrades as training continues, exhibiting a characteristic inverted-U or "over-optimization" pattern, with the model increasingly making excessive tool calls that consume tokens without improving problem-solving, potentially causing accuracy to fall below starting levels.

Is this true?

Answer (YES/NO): YES